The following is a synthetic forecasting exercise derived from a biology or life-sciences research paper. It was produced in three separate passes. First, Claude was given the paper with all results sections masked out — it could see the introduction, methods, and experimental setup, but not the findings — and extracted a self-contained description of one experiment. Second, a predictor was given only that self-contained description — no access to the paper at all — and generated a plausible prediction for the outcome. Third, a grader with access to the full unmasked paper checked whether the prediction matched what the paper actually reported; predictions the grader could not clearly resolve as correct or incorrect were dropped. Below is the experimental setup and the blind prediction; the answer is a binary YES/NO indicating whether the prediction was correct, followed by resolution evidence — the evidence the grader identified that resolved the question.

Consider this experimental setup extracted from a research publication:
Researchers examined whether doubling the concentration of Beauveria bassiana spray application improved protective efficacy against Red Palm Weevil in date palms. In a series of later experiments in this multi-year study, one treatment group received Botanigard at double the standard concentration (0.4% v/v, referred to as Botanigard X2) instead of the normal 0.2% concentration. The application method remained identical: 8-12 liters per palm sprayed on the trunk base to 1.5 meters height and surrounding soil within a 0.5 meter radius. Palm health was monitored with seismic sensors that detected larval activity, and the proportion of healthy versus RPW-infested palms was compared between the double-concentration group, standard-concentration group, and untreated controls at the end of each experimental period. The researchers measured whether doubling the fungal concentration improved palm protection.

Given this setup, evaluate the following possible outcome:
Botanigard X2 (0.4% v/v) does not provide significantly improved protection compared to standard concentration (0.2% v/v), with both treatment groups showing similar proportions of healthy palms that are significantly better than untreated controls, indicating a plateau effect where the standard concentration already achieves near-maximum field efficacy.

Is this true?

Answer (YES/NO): NO